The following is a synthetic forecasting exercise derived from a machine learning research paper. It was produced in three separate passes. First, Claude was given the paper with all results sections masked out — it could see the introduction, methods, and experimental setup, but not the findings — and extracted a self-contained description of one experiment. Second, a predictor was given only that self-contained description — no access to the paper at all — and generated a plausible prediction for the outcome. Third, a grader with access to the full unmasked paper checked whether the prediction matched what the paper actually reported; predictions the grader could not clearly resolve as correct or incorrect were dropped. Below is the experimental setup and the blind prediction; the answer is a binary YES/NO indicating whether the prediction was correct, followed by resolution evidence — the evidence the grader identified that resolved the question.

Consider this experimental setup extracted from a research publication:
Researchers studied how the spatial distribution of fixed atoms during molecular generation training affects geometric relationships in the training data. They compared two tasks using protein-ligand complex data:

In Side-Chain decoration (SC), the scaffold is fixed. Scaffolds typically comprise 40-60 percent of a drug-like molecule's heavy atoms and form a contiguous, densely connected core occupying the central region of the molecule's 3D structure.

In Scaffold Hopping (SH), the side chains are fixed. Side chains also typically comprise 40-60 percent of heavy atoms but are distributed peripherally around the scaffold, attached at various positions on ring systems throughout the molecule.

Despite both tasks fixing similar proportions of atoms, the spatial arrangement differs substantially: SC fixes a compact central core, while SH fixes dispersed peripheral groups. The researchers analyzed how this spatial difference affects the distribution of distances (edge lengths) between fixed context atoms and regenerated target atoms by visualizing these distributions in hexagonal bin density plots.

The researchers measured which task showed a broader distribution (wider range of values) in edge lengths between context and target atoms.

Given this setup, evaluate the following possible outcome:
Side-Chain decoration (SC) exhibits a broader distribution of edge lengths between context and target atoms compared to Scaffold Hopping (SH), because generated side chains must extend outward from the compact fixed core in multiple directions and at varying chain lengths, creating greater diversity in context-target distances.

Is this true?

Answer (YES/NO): NO